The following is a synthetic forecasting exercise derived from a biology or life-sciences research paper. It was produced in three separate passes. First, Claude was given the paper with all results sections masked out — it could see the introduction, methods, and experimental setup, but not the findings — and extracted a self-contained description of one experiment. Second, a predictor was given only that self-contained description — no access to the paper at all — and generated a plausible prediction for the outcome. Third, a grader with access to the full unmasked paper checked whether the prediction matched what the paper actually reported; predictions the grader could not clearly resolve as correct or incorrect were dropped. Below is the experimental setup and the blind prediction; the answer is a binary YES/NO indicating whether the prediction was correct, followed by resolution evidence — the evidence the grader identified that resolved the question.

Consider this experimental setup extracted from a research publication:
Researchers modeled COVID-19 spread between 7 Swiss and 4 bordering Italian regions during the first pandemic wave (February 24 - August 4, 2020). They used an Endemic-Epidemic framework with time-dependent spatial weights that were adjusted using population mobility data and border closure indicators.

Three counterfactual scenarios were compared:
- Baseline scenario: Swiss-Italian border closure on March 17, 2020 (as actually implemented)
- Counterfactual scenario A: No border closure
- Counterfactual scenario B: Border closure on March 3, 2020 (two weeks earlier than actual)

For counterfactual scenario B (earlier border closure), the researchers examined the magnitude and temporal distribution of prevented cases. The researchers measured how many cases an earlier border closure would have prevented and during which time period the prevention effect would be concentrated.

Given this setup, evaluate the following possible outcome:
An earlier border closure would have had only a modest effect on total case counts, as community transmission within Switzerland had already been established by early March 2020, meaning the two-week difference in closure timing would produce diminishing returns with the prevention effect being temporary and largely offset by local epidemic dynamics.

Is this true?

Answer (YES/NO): YES